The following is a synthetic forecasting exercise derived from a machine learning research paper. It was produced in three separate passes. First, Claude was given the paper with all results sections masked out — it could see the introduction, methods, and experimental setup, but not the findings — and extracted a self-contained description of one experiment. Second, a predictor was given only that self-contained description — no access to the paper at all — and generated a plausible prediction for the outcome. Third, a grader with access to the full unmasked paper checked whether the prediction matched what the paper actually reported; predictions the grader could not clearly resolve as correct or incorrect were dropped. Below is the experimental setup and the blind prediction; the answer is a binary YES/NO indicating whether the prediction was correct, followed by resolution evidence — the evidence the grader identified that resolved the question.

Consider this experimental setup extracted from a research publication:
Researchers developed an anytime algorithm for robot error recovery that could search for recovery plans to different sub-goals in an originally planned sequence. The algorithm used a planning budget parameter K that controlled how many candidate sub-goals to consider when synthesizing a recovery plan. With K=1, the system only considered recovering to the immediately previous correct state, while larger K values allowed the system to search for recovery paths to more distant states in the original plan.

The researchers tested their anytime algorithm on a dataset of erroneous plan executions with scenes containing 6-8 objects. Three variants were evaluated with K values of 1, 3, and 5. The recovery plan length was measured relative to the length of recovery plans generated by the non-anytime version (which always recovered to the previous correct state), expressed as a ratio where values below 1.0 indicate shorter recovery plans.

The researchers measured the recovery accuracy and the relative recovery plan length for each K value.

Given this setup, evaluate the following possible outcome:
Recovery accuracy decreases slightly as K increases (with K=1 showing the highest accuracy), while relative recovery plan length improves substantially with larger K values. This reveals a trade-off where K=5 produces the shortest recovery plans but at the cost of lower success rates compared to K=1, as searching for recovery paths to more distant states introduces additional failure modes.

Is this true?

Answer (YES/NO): NO